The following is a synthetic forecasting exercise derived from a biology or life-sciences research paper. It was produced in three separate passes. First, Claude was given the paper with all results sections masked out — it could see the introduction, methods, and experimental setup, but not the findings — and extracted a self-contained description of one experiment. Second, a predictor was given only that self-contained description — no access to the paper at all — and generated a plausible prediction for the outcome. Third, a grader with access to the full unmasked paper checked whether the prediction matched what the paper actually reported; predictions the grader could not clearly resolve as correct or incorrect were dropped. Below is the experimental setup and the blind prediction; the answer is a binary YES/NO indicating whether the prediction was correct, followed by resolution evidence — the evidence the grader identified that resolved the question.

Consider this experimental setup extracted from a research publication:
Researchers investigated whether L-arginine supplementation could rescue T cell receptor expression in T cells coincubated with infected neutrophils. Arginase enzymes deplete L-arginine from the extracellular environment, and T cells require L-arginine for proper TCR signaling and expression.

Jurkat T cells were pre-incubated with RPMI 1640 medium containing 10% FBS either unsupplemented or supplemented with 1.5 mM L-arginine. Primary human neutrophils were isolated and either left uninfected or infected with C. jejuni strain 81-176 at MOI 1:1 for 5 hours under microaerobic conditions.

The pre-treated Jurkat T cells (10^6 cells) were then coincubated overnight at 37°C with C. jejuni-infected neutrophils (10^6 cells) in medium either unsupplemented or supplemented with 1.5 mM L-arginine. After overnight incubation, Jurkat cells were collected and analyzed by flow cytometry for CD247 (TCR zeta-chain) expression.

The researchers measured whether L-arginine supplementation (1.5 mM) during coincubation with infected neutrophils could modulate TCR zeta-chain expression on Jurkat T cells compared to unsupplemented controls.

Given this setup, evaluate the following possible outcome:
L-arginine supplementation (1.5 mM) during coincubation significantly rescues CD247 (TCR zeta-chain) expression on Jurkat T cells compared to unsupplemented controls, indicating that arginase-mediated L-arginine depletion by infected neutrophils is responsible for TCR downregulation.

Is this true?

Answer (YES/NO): YES